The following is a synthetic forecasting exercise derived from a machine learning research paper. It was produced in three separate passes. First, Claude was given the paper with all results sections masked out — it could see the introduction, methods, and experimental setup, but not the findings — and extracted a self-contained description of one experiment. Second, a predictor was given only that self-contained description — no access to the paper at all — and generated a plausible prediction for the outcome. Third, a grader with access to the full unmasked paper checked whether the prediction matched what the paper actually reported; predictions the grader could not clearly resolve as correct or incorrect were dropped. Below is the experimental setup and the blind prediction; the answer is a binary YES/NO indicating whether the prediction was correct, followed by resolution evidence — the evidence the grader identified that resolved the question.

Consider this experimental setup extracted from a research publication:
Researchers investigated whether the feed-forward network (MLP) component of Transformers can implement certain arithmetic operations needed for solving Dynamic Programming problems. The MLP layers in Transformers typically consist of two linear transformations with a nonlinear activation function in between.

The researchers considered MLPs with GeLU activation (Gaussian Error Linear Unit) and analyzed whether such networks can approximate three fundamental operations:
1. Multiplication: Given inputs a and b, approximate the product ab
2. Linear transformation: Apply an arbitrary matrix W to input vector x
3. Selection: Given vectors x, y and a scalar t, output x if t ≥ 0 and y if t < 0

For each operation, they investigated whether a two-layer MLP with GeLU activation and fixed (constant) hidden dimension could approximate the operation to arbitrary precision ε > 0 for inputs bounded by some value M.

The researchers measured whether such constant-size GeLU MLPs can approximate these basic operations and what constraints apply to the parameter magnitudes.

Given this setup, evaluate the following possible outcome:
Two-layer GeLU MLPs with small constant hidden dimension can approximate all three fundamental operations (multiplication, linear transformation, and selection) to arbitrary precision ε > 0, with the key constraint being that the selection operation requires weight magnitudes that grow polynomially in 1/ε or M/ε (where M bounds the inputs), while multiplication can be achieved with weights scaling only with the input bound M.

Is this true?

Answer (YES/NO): NO